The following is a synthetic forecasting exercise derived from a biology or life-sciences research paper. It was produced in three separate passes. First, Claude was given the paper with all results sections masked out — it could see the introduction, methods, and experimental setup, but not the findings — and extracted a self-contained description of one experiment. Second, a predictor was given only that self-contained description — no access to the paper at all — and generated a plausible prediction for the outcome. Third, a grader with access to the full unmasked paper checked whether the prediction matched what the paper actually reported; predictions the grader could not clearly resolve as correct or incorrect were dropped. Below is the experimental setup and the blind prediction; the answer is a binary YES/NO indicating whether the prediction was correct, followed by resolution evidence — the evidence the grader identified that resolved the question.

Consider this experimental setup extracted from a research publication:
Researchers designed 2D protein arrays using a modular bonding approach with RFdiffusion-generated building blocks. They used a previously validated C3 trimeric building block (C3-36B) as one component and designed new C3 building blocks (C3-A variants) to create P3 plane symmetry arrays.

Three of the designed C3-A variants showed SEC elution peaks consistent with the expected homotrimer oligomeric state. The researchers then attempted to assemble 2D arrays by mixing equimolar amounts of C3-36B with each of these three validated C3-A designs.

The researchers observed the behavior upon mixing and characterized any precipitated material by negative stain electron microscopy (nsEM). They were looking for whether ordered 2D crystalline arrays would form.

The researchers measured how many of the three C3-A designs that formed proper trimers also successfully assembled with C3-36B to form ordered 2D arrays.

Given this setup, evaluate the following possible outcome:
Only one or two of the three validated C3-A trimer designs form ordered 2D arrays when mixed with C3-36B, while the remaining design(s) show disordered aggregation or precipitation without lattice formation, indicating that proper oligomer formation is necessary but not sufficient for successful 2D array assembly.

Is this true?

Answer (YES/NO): YES